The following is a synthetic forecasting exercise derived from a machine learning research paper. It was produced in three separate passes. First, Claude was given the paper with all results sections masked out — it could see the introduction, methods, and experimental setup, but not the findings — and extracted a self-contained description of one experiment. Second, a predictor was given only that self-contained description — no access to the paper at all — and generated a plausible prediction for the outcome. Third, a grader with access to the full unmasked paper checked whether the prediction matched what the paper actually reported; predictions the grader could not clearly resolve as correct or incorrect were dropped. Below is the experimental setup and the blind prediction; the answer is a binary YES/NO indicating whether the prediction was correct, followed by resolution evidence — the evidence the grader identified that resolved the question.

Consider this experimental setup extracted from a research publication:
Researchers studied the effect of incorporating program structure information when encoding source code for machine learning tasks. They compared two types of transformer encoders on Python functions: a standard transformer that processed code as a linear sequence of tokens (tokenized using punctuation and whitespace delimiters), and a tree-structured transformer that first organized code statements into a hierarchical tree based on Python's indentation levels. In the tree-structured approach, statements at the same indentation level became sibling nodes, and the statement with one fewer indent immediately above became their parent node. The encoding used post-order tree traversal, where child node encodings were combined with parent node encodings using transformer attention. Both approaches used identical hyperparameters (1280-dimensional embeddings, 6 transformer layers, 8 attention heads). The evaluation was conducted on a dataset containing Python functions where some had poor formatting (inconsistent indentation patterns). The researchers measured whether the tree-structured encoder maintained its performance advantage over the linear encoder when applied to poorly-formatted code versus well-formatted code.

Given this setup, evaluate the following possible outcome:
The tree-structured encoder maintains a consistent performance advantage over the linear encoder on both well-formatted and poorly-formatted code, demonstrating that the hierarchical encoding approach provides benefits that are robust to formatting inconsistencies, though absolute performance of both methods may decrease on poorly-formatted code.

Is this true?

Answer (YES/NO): YES